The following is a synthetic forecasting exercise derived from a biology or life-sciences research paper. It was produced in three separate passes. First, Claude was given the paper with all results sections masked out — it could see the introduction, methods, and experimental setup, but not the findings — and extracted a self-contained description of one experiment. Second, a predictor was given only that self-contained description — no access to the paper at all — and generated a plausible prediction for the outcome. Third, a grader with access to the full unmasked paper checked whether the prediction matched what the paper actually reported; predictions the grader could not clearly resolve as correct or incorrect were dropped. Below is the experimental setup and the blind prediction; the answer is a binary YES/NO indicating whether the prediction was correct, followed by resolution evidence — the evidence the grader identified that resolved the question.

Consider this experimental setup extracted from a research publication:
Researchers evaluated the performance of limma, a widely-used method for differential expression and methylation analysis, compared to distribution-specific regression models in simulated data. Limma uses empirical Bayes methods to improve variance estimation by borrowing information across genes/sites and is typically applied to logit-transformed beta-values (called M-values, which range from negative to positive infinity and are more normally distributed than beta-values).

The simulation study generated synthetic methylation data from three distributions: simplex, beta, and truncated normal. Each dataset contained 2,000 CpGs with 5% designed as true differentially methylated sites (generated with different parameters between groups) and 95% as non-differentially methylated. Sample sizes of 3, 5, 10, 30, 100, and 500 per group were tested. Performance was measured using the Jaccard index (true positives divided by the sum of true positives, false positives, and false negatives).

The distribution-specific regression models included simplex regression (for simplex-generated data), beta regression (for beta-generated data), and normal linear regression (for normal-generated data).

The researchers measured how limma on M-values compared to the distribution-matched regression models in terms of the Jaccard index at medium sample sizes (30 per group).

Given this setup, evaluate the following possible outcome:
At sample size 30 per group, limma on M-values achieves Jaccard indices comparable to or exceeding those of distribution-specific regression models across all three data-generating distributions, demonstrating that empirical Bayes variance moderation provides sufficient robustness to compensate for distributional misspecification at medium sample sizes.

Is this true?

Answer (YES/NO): NO